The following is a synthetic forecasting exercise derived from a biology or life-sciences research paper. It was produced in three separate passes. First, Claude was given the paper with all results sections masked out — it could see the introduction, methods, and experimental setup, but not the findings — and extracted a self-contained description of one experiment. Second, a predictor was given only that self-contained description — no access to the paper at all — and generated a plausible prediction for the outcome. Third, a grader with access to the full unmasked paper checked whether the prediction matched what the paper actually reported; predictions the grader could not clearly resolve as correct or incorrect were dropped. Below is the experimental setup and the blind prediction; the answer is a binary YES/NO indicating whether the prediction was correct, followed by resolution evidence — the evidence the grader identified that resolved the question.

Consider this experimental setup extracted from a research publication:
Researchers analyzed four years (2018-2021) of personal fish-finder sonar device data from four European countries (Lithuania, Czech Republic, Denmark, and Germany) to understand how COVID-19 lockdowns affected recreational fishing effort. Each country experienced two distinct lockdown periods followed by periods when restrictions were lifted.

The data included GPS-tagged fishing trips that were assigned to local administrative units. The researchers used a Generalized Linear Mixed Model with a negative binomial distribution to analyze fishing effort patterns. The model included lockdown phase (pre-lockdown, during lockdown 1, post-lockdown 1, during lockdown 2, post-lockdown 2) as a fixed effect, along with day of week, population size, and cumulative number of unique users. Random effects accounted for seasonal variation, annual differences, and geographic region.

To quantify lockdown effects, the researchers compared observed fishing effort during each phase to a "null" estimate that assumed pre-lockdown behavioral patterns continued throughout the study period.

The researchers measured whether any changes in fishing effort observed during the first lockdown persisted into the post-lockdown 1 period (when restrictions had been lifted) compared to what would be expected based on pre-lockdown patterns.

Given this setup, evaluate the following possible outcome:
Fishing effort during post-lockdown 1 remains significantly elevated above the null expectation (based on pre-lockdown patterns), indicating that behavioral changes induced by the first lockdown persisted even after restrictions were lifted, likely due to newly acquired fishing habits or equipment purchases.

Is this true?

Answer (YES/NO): YES